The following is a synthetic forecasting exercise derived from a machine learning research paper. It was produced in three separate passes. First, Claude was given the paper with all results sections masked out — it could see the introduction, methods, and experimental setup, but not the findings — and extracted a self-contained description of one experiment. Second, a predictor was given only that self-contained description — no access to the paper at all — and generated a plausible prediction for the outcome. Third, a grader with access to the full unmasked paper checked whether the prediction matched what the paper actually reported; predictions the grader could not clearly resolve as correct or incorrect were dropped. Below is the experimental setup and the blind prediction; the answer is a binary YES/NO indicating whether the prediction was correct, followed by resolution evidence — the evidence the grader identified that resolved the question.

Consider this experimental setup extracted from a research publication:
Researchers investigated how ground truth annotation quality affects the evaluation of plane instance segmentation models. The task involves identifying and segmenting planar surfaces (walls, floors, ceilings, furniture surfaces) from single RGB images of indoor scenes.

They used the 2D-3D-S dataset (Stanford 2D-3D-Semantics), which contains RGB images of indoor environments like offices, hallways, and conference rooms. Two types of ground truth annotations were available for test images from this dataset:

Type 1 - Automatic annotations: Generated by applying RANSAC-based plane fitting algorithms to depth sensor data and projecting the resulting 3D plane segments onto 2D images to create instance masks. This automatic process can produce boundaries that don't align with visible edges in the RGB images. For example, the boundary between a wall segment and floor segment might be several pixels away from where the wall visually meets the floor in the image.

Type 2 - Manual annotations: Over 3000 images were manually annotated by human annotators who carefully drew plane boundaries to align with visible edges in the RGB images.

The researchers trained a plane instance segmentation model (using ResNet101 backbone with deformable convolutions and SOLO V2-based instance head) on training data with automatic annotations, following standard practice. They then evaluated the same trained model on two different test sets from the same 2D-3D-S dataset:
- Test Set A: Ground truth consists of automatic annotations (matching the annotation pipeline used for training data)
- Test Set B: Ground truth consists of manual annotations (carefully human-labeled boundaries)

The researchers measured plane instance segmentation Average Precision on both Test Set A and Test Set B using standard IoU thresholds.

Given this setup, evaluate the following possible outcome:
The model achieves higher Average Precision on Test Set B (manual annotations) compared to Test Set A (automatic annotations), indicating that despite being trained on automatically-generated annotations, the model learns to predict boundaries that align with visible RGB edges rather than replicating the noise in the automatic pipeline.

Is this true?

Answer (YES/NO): NO